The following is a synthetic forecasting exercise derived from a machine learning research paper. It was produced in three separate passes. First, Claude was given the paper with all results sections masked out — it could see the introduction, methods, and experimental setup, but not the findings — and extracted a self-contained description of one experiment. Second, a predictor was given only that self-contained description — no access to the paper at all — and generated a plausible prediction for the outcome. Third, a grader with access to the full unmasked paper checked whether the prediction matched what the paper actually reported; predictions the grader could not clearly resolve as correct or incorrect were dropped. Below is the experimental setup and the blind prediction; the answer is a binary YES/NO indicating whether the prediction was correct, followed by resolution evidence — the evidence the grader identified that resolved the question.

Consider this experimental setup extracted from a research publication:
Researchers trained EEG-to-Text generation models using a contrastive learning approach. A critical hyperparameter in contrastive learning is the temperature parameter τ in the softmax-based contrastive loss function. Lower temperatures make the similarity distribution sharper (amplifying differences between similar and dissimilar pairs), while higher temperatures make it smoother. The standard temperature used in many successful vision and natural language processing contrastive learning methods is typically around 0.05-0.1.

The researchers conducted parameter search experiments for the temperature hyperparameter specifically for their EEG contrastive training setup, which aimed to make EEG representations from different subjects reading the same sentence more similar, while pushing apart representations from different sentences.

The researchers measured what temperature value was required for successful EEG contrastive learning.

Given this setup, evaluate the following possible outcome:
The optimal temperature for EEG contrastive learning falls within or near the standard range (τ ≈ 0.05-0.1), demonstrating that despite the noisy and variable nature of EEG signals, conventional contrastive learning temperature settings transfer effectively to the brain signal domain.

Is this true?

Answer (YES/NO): NO